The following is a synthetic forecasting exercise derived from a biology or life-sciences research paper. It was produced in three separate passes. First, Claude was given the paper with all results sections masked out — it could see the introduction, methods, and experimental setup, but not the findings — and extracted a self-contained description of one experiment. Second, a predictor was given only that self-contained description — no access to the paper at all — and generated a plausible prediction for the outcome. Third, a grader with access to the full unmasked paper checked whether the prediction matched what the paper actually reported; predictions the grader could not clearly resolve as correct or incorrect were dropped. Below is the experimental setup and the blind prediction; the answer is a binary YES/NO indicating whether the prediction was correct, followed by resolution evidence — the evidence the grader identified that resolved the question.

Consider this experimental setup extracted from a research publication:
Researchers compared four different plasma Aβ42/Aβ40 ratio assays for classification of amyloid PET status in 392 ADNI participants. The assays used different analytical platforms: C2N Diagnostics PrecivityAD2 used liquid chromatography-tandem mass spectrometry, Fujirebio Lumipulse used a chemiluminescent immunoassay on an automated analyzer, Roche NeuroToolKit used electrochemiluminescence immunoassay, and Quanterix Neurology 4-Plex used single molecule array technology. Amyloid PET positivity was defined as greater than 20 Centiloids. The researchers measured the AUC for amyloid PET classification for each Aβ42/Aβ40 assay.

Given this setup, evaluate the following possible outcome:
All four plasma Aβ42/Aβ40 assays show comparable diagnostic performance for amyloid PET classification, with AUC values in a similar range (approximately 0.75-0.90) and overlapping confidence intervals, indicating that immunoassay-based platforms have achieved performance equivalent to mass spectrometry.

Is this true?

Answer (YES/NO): NO